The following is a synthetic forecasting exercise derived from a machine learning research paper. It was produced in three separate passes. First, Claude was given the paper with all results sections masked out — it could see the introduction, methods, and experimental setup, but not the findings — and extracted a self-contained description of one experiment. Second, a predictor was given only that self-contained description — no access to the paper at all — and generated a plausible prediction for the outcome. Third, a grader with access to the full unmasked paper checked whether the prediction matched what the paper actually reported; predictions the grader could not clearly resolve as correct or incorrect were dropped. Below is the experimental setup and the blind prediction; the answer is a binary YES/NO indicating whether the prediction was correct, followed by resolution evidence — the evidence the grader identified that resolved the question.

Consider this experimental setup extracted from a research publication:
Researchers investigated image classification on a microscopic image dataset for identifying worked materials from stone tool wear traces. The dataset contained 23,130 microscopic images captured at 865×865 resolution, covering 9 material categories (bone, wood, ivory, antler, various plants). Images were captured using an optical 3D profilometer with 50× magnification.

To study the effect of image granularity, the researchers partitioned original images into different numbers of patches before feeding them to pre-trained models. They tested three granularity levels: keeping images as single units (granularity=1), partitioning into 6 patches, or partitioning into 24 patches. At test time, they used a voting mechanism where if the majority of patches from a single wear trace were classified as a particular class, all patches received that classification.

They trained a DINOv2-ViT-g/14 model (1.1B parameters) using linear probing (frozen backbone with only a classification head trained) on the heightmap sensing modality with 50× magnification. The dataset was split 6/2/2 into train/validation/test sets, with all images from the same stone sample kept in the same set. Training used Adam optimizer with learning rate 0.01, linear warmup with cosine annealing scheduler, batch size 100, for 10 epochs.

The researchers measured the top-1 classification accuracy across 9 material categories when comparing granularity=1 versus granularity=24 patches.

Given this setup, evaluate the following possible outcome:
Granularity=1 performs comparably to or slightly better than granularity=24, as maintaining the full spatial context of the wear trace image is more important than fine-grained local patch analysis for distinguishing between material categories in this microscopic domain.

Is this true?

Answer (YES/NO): NO